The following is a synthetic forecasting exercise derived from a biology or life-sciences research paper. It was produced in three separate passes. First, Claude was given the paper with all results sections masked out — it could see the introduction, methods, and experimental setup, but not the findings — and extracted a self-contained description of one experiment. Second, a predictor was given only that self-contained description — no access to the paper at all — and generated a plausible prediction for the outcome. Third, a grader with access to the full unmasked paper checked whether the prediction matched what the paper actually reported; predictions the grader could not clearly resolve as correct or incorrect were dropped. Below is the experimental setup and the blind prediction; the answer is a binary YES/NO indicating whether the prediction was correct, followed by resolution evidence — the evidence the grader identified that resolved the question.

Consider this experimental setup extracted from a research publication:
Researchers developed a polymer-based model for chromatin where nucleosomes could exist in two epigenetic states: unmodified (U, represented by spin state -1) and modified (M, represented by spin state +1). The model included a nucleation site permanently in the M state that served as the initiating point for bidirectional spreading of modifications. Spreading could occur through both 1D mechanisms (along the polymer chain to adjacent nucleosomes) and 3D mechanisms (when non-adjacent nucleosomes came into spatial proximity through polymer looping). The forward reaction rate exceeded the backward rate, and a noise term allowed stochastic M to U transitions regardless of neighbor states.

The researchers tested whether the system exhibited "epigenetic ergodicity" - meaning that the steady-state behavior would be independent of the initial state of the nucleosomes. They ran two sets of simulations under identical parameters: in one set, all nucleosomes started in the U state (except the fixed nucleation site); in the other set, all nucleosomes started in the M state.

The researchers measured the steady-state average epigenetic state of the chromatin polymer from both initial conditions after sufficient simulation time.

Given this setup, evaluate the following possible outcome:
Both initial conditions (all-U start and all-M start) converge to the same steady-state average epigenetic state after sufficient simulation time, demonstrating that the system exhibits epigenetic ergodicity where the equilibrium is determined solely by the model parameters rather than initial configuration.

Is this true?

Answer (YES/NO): YES